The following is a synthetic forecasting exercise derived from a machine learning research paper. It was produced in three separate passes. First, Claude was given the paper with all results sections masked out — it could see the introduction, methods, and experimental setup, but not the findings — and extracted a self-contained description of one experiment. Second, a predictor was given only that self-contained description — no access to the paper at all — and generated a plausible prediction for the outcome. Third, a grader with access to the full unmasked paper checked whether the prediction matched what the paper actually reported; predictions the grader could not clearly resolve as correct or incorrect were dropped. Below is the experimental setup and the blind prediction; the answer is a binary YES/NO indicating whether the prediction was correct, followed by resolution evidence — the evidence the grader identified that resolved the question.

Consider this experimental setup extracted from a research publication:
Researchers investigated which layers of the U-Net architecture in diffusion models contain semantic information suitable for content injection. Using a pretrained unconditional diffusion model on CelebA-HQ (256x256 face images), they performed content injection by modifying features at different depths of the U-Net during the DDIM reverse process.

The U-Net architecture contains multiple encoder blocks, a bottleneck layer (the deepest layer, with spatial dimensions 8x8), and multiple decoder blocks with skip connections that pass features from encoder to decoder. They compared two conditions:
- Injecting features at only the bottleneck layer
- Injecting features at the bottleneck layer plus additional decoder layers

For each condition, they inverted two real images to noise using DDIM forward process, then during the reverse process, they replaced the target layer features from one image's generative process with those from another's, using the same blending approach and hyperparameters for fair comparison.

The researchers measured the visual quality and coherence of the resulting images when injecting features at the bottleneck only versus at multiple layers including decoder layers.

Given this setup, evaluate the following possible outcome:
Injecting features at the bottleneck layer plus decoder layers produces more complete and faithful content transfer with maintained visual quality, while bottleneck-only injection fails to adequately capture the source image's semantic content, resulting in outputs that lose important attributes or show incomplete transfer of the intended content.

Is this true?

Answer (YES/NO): NO